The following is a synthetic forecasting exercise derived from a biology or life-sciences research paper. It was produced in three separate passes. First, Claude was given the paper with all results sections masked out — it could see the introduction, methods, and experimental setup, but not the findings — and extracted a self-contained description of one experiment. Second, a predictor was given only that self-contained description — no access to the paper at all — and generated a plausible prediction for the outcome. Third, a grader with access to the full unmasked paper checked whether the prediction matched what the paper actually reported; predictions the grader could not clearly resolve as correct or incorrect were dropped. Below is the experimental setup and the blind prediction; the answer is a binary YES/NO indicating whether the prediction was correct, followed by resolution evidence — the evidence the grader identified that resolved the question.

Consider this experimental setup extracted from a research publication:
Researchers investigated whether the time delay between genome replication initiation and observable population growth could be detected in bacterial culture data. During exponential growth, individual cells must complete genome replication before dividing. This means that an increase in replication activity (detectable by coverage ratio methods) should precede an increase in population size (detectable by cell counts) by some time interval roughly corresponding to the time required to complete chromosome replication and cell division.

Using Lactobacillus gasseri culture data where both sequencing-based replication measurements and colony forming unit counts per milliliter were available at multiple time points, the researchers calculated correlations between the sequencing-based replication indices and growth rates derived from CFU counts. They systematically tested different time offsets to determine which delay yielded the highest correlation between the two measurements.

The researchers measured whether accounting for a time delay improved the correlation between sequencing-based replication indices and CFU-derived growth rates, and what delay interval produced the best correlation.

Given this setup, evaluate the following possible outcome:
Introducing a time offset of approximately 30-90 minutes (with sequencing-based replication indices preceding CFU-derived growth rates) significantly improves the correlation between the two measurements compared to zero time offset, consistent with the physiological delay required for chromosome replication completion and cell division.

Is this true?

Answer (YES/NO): YES